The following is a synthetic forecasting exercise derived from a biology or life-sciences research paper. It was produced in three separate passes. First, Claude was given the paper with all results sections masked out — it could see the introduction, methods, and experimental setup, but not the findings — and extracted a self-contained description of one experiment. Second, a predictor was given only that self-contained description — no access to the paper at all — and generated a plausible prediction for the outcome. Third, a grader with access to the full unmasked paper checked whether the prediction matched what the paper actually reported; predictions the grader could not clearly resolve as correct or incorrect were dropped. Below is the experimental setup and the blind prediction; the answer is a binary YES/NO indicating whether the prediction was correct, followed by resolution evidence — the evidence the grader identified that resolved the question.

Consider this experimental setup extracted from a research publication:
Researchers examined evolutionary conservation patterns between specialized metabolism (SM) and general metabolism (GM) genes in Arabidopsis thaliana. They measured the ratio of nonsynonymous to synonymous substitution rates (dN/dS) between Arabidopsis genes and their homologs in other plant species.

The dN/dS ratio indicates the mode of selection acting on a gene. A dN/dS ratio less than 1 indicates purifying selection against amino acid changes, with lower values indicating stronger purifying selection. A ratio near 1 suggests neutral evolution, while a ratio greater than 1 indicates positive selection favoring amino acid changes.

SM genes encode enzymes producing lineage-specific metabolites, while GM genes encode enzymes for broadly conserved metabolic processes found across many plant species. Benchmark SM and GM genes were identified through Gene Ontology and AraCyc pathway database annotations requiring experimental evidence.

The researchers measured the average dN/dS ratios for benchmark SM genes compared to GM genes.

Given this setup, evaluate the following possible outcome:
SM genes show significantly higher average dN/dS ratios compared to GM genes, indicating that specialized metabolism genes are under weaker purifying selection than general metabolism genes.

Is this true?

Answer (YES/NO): YES